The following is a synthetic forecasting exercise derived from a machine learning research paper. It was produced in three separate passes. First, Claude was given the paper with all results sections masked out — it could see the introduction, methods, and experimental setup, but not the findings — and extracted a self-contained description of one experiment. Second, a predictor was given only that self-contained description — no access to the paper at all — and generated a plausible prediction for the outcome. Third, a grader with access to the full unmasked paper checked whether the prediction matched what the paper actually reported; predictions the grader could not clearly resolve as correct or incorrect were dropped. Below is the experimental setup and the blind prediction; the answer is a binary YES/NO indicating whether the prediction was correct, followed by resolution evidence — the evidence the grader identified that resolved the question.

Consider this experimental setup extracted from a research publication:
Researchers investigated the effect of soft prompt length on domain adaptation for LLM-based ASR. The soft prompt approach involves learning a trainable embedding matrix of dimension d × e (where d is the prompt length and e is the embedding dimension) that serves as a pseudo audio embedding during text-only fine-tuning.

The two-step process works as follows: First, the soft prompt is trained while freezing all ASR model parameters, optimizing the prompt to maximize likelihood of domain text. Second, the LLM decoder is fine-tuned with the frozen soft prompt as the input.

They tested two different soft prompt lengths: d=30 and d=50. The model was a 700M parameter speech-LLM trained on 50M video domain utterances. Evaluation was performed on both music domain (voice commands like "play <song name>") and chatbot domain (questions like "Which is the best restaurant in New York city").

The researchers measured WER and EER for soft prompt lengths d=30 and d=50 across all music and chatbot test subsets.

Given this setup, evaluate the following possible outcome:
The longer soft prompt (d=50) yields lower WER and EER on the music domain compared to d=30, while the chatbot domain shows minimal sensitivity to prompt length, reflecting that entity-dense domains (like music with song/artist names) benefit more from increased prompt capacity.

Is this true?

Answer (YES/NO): NO